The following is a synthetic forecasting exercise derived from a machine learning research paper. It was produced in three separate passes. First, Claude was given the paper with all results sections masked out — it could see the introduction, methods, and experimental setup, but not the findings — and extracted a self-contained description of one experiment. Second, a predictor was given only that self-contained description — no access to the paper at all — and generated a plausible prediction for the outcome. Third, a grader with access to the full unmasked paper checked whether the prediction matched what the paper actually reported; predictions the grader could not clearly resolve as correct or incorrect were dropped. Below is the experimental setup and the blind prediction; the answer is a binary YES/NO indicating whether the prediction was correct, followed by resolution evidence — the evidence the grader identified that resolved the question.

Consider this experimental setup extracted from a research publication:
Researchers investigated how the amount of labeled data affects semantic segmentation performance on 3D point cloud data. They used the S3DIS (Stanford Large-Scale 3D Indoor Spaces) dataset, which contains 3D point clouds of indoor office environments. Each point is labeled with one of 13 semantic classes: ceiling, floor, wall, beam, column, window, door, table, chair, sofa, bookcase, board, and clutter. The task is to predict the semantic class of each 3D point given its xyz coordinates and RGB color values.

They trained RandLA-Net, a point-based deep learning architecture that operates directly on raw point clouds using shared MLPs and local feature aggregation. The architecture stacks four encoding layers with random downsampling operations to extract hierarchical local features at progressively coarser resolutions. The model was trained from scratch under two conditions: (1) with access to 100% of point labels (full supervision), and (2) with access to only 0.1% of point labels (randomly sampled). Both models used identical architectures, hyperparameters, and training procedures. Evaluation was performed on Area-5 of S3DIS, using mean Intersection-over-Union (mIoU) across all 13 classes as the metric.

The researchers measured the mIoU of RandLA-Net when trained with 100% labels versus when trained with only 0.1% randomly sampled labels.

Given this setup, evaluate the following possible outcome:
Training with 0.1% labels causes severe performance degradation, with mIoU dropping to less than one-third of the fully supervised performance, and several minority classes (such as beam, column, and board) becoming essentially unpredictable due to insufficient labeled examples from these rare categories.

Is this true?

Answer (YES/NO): NO